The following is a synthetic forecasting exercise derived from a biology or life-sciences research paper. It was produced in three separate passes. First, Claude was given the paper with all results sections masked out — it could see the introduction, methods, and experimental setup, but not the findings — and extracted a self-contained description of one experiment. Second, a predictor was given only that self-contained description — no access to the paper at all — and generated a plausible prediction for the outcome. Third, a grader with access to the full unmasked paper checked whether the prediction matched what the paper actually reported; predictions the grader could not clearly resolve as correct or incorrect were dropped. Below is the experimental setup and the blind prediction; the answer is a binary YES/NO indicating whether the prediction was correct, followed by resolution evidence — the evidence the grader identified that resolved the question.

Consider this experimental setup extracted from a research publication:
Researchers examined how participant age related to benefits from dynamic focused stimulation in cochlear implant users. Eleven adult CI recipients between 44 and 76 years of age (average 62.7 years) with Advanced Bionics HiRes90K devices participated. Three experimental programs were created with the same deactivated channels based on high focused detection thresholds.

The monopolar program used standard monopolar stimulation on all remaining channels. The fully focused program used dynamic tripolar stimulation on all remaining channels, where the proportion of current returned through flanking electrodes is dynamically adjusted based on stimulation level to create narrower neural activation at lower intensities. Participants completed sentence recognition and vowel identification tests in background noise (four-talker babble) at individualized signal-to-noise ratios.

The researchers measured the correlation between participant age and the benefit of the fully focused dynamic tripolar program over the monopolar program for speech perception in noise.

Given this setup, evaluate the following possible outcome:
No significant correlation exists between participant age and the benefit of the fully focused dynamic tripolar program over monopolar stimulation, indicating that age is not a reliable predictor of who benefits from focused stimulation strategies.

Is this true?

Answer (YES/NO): YES